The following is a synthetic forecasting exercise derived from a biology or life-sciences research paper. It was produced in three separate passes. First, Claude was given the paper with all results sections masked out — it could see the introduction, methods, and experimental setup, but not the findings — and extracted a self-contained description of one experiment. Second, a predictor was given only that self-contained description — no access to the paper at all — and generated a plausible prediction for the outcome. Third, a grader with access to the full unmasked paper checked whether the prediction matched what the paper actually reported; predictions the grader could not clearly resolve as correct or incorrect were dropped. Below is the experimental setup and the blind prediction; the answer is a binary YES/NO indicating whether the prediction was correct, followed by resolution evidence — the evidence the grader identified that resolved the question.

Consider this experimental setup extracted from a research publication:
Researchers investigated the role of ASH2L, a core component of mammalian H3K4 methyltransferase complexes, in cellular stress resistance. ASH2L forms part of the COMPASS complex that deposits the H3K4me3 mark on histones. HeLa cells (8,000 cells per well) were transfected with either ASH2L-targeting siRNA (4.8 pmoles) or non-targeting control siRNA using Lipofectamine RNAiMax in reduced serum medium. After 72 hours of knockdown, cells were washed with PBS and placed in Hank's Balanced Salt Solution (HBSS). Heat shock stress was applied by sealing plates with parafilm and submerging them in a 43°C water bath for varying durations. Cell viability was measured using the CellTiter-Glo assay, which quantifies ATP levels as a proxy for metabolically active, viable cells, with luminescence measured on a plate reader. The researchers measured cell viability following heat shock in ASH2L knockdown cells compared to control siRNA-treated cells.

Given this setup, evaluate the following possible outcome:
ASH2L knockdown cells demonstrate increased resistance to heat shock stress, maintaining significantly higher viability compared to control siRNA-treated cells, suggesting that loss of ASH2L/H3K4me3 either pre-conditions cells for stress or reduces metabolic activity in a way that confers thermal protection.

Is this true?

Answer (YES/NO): YES